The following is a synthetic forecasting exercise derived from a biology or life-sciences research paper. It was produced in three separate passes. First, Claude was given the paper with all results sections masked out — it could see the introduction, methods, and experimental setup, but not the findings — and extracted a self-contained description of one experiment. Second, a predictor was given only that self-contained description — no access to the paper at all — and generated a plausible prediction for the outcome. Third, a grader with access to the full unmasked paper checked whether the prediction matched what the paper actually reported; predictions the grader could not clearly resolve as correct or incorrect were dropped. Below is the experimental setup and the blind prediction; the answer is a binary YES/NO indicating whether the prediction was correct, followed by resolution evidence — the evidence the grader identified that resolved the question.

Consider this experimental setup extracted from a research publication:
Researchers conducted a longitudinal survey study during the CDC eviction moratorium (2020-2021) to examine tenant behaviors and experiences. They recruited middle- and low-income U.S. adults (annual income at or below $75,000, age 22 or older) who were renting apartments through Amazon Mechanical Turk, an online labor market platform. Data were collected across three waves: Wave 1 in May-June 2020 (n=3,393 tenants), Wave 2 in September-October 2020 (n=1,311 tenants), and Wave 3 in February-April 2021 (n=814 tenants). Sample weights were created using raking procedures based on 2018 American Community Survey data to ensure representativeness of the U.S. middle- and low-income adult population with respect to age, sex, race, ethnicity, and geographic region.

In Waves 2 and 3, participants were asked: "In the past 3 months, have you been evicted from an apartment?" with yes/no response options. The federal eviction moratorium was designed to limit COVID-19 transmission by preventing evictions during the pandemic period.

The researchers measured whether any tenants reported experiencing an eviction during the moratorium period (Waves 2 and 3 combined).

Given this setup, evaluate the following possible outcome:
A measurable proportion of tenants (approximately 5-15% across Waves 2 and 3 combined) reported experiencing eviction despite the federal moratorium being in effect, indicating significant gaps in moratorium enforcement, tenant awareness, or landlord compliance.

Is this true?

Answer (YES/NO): NO